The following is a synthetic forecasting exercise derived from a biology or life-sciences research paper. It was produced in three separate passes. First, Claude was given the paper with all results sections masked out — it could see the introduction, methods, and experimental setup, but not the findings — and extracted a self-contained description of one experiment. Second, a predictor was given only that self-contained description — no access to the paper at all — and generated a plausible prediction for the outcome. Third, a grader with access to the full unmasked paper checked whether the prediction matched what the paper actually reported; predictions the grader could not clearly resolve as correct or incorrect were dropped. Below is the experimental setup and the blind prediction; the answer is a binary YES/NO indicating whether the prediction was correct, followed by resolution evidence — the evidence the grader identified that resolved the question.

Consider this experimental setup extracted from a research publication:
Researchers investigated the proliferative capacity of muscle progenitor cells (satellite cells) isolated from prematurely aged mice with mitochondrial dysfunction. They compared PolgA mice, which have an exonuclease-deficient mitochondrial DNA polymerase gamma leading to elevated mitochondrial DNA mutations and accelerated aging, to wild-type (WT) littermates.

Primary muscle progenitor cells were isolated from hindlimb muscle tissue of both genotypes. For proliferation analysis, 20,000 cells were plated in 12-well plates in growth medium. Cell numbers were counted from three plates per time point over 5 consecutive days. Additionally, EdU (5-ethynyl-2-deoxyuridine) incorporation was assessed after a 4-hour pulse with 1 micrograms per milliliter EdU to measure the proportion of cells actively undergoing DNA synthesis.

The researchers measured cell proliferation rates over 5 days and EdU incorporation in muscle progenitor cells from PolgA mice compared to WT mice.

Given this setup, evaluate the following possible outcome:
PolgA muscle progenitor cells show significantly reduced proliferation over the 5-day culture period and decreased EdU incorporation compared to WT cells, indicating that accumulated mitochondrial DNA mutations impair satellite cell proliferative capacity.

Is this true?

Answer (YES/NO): YES